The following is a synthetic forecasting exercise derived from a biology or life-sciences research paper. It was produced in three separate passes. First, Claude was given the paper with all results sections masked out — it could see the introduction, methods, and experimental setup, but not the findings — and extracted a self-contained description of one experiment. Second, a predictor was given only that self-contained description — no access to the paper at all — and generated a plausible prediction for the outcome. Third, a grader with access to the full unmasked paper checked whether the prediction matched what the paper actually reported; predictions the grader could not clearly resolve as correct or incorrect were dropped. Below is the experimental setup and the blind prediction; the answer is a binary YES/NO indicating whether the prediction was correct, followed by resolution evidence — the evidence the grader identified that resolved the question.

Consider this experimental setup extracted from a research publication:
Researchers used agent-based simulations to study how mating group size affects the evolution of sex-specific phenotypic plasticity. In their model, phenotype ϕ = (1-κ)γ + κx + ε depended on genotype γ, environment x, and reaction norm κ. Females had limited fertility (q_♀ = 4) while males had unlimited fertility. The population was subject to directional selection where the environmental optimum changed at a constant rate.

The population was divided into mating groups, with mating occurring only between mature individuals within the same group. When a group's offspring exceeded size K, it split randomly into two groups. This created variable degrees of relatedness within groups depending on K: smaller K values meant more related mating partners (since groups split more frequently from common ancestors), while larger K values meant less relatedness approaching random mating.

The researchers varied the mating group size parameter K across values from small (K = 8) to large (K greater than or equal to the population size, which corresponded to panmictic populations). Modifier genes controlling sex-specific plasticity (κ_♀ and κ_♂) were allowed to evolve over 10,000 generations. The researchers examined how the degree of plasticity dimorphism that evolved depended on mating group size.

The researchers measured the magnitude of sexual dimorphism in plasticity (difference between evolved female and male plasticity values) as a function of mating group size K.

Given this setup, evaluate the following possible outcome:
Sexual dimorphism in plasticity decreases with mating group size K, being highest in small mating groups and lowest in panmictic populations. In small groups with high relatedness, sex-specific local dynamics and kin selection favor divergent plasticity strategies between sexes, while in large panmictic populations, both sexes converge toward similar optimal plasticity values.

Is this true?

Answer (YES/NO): YES